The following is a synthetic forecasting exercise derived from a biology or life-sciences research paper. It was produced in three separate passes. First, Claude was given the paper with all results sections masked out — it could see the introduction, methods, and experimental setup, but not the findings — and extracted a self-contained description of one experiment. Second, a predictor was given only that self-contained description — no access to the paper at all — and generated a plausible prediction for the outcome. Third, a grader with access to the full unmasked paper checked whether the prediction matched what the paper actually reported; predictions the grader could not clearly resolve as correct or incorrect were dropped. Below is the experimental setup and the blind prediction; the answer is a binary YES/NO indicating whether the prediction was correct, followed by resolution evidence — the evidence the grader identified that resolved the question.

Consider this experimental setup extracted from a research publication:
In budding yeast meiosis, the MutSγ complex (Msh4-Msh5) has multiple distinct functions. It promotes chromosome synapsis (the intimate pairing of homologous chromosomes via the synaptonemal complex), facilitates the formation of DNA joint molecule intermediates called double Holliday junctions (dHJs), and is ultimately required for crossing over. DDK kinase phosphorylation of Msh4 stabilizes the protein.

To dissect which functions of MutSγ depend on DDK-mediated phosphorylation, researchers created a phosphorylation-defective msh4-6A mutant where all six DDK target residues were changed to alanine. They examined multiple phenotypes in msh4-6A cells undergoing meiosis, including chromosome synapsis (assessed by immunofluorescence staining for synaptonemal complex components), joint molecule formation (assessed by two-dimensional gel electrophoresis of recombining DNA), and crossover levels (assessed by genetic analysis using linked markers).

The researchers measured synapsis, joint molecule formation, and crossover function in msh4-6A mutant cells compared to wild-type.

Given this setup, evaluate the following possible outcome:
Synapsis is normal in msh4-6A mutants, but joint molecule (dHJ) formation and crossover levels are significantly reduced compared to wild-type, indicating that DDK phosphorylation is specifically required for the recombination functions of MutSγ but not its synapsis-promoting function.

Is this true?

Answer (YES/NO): NO